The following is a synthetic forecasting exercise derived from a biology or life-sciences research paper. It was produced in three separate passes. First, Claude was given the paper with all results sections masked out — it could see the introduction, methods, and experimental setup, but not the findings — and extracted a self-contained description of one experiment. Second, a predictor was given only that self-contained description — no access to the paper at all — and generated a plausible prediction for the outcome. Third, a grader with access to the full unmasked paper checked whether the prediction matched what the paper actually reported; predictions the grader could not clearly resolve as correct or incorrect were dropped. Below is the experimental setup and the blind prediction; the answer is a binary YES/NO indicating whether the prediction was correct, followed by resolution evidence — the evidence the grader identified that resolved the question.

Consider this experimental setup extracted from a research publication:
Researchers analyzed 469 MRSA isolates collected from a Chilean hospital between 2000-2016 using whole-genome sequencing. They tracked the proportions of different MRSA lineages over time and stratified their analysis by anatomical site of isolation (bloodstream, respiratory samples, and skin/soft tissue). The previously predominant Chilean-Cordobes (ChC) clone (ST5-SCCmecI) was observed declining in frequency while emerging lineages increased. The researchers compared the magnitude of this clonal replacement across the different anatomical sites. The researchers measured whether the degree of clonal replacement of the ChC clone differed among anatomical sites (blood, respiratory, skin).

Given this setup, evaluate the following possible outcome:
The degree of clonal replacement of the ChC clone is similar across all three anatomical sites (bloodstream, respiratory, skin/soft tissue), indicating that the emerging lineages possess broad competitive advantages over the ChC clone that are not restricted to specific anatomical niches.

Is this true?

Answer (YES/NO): NO